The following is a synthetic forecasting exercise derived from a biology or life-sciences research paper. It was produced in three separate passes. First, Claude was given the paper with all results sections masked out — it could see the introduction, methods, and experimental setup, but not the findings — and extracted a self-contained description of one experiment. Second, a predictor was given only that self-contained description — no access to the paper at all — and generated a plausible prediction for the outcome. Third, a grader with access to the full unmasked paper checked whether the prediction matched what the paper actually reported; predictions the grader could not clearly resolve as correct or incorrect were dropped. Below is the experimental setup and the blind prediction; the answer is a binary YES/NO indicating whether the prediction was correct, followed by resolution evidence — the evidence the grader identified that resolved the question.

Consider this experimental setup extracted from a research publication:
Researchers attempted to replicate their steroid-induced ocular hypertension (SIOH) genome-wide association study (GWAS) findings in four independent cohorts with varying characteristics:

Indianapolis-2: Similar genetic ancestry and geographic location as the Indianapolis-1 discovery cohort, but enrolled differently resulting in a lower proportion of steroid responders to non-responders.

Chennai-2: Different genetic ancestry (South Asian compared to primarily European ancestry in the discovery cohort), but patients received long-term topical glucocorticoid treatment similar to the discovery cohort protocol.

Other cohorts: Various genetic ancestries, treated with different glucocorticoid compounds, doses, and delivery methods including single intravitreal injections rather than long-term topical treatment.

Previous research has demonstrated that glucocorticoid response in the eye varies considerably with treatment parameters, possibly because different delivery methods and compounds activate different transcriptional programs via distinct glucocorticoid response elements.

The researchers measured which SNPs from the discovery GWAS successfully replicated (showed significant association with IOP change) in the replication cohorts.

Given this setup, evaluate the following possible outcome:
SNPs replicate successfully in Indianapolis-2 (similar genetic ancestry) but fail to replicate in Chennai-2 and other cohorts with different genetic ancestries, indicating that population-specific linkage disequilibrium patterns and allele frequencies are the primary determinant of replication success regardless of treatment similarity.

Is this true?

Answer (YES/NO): NO